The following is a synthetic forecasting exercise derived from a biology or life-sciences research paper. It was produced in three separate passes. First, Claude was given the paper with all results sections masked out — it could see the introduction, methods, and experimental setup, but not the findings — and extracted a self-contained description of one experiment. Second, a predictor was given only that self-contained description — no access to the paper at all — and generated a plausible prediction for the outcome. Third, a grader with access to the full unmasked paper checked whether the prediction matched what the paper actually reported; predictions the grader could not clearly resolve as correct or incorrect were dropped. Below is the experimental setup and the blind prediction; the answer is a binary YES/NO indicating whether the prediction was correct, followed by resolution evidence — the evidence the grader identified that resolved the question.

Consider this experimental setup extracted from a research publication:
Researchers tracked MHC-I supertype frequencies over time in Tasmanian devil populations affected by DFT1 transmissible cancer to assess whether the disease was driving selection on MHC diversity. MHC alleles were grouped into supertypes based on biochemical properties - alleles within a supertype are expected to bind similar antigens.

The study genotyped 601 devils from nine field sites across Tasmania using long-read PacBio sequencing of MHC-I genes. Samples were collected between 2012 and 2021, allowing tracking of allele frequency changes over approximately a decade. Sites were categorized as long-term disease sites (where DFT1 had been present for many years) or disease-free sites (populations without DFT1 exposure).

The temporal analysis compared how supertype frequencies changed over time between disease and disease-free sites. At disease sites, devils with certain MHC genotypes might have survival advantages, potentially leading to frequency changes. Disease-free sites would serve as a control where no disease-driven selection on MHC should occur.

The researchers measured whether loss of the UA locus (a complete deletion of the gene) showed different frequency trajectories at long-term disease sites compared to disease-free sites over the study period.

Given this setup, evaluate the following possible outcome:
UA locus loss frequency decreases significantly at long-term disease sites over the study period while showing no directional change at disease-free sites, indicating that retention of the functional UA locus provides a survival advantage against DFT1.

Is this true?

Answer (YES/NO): NO